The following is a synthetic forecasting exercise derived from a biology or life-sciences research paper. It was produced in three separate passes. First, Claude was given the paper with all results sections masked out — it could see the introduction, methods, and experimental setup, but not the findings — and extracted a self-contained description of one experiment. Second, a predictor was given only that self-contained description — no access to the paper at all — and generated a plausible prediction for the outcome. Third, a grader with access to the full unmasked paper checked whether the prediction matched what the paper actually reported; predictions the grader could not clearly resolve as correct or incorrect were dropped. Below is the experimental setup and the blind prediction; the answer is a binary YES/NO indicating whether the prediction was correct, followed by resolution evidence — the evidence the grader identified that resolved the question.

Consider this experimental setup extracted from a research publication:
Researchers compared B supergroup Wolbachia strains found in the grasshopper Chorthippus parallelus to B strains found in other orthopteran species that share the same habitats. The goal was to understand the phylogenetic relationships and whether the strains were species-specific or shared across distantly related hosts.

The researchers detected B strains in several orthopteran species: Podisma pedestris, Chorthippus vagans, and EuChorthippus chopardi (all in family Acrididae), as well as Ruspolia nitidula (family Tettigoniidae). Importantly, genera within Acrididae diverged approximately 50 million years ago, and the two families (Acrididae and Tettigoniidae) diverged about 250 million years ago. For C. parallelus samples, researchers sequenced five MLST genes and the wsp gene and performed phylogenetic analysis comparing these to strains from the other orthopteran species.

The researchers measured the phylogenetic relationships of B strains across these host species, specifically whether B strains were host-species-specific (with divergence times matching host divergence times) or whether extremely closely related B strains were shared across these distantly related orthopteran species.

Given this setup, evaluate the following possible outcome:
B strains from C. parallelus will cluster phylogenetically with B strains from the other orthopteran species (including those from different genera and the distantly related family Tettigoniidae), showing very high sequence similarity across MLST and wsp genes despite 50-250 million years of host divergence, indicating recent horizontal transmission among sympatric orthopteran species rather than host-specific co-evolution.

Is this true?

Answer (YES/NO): YES